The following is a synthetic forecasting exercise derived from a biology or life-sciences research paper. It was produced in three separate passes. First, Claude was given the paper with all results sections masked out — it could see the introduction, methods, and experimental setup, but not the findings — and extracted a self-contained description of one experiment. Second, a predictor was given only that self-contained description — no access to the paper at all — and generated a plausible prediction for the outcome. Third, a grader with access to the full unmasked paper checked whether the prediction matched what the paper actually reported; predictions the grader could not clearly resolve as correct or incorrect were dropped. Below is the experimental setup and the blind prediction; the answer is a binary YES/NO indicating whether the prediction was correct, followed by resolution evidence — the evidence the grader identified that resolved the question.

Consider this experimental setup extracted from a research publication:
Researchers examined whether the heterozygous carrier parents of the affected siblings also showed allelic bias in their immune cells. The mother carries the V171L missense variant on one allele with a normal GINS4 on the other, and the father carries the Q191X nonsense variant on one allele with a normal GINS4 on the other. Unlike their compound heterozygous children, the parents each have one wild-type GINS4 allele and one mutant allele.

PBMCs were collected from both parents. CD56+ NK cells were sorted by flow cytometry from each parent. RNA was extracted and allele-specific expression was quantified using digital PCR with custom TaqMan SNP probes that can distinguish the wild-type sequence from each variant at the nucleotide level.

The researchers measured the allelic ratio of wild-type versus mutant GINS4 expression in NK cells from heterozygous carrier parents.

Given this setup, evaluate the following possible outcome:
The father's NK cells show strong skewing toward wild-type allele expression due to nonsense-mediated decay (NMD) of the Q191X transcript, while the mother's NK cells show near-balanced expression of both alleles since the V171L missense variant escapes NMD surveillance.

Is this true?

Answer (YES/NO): NO